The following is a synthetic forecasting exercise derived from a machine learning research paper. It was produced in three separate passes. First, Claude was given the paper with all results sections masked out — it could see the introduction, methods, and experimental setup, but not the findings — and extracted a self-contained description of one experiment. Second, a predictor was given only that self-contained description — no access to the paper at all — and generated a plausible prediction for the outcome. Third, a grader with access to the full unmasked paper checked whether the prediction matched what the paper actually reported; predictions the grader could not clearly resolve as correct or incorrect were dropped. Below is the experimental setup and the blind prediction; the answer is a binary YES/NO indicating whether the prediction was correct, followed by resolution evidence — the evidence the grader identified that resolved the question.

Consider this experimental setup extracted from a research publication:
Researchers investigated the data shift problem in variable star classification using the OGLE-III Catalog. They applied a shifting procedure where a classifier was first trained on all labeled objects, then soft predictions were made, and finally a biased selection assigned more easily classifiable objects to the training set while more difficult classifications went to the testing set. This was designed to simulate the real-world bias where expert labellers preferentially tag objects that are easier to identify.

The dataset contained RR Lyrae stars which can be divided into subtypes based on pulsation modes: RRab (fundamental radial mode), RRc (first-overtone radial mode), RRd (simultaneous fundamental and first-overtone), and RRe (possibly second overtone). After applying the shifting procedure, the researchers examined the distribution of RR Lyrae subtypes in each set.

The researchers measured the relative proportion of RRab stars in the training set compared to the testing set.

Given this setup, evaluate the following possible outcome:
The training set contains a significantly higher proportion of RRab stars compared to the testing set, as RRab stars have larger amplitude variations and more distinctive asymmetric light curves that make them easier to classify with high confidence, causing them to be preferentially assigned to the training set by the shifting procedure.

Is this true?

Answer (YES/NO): YES